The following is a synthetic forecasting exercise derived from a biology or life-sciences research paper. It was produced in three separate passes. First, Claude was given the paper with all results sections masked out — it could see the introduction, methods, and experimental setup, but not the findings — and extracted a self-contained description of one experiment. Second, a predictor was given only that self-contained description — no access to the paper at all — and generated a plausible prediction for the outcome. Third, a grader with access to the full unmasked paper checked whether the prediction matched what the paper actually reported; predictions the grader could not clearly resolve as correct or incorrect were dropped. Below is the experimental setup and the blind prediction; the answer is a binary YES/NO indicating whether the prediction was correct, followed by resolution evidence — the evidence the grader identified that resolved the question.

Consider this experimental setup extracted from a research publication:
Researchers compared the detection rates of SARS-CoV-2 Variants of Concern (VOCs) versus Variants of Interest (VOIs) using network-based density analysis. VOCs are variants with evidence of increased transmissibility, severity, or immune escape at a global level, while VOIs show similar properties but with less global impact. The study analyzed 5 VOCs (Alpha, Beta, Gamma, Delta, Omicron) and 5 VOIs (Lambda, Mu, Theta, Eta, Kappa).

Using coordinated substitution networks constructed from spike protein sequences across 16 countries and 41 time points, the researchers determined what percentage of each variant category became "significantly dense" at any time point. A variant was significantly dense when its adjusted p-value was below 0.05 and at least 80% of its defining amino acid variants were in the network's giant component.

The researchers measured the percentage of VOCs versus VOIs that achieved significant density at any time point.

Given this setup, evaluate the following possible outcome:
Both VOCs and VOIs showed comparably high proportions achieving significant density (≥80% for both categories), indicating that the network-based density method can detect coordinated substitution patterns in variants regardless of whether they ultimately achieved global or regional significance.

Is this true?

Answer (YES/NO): NO